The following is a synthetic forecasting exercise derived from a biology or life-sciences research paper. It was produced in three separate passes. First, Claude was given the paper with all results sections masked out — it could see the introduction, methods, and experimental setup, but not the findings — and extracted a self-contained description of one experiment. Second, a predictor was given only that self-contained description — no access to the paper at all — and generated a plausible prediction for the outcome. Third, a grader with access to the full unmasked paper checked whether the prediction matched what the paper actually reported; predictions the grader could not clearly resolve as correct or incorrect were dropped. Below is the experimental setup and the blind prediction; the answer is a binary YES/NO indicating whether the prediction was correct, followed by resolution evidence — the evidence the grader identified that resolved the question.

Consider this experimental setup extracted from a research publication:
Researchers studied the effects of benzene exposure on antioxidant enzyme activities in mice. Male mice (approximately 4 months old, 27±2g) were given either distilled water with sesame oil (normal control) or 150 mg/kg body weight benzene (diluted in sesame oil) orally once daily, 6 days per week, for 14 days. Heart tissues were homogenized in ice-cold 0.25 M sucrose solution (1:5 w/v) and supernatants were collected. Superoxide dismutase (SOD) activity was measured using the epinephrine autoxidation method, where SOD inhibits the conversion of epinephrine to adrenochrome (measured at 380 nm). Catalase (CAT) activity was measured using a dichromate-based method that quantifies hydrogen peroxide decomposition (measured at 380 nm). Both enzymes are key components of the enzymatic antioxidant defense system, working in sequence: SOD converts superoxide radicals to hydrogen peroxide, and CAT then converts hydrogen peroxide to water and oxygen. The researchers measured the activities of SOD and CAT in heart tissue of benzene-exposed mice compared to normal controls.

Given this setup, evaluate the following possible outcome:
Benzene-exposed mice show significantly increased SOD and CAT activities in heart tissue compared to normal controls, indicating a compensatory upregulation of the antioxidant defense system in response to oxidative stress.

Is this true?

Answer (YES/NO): NO